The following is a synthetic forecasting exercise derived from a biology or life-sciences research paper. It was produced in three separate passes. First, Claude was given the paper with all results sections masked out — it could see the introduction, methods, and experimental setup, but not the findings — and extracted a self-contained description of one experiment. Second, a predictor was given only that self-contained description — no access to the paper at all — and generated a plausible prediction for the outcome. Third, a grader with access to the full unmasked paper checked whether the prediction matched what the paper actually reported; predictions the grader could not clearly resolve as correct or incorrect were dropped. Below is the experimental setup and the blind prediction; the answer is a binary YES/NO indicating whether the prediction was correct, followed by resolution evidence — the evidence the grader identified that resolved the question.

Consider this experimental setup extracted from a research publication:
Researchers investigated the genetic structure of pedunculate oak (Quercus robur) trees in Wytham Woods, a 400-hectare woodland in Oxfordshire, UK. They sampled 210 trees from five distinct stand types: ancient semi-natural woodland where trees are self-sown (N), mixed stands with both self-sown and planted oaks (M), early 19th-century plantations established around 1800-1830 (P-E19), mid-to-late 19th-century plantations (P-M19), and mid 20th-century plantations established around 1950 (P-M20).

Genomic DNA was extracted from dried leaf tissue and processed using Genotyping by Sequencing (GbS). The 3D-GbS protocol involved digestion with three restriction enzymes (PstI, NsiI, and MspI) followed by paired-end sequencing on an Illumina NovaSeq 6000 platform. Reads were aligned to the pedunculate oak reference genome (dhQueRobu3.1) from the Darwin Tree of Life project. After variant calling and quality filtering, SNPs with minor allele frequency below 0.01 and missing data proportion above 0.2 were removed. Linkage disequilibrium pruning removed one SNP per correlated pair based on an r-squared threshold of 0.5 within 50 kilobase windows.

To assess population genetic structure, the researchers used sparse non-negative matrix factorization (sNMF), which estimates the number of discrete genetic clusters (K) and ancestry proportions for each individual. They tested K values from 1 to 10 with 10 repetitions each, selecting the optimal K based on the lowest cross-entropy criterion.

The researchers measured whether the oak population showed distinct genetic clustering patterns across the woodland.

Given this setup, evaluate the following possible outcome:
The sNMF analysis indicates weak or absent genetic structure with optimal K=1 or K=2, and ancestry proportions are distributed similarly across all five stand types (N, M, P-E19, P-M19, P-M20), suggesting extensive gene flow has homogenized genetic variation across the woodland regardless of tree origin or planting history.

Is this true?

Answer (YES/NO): NO